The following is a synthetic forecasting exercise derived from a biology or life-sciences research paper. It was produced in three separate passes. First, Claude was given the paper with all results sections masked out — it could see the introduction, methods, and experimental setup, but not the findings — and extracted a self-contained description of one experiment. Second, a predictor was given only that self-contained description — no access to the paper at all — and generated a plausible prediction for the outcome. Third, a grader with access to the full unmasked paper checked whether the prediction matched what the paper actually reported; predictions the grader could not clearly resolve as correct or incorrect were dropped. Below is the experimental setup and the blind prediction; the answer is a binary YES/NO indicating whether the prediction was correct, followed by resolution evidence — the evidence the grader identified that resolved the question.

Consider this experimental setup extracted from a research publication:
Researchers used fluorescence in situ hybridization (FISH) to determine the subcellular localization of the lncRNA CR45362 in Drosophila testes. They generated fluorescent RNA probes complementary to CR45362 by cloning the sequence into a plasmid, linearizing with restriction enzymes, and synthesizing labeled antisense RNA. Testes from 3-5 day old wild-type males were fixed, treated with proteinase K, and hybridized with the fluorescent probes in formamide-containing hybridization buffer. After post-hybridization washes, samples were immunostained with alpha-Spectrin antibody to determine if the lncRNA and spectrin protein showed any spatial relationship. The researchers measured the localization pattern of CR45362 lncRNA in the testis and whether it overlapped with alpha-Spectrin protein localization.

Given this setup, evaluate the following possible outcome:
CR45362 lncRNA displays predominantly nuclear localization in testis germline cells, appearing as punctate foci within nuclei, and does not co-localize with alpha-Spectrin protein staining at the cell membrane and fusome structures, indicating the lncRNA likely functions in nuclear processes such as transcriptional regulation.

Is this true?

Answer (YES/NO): NO